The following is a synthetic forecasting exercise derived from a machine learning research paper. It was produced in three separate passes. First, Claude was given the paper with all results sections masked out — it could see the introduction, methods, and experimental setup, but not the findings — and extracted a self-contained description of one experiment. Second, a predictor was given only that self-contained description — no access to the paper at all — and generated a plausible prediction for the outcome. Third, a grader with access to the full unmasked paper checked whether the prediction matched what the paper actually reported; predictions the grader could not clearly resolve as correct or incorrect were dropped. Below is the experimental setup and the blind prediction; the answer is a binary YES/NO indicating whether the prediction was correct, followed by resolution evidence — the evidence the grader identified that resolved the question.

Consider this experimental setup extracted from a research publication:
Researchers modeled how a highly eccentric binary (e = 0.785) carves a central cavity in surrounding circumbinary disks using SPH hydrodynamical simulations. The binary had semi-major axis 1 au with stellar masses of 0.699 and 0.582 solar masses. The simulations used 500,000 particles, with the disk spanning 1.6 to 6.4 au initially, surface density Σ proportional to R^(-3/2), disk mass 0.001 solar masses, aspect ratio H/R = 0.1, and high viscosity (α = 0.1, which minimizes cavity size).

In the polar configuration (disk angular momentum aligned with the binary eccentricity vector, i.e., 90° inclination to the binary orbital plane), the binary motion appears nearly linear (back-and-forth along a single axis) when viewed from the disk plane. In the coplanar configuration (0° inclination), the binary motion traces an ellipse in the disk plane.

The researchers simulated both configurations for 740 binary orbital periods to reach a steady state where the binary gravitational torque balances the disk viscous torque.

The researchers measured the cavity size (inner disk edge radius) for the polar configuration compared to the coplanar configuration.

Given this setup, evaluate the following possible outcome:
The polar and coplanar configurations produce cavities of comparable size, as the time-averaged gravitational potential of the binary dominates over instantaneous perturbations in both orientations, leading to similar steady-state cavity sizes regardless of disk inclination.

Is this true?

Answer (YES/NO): NO